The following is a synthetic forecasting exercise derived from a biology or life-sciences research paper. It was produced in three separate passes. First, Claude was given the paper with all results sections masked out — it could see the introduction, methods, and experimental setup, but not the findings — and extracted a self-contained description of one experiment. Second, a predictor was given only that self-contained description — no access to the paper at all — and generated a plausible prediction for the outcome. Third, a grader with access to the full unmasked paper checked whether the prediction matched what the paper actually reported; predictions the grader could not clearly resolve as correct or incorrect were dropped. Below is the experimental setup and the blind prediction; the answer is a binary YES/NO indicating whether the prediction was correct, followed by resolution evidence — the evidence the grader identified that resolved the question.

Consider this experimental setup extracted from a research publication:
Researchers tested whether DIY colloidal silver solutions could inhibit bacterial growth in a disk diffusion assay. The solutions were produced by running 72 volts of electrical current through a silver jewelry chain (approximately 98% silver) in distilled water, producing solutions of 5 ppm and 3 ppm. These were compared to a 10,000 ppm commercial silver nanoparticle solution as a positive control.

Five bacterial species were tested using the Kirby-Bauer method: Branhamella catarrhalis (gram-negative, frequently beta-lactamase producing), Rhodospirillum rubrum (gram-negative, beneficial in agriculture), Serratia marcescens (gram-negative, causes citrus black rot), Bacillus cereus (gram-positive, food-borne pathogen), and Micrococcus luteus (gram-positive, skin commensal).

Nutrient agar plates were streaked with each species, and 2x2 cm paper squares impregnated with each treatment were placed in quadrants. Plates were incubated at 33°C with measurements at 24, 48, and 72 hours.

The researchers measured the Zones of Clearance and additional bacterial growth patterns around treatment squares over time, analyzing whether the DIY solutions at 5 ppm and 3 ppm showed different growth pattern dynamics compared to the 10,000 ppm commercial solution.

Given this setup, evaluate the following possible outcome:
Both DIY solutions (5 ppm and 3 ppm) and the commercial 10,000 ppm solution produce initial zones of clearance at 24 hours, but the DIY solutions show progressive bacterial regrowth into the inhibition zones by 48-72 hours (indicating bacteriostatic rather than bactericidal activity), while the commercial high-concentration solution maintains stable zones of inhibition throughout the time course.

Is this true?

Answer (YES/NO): NO